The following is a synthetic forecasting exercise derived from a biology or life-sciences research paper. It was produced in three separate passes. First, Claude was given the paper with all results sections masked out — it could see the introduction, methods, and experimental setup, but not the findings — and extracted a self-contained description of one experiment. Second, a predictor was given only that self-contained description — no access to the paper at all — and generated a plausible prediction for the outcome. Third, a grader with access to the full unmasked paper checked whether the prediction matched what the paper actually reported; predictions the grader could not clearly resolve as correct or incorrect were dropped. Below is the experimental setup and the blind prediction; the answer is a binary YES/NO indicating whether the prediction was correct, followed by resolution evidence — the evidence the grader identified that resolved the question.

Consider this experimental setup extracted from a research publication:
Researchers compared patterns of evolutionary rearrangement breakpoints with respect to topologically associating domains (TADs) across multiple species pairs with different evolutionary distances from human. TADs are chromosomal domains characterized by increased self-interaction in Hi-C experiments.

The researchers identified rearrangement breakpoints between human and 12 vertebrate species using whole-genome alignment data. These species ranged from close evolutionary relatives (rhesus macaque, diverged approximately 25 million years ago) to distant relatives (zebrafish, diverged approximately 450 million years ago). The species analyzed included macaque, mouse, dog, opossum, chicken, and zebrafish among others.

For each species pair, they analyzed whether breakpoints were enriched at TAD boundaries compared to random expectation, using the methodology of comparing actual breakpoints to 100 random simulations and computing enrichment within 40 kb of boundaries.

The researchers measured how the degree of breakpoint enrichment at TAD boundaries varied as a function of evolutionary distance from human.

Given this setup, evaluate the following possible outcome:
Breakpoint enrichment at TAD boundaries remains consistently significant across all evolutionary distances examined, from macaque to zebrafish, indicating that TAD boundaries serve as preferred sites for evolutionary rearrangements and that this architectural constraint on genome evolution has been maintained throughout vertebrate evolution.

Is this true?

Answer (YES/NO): YES